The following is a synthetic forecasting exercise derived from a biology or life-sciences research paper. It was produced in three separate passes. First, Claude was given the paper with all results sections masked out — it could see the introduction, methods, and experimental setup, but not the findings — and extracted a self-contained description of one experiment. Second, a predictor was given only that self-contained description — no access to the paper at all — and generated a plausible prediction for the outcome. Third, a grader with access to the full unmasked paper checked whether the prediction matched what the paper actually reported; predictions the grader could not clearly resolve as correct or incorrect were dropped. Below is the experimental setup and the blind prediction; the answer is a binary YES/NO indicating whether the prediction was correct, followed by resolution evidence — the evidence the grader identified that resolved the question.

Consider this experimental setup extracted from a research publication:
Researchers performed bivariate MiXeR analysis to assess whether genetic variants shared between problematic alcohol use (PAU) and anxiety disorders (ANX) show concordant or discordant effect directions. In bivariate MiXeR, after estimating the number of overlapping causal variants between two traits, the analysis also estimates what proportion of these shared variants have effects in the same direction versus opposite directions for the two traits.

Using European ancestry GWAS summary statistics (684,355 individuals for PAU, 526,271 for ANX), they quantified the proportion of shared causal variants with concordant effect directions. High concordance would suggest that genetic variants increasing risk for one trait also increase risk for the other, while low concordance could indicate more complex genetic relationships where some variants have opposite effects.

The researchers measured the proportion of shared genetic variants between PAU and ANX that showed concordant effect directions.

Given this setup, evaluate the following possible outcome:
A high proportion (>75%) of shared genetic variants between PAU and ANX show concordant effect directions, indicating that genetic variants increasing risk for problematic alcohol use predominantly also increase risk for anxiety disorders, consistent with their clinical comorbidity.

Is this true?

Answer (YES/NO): YES